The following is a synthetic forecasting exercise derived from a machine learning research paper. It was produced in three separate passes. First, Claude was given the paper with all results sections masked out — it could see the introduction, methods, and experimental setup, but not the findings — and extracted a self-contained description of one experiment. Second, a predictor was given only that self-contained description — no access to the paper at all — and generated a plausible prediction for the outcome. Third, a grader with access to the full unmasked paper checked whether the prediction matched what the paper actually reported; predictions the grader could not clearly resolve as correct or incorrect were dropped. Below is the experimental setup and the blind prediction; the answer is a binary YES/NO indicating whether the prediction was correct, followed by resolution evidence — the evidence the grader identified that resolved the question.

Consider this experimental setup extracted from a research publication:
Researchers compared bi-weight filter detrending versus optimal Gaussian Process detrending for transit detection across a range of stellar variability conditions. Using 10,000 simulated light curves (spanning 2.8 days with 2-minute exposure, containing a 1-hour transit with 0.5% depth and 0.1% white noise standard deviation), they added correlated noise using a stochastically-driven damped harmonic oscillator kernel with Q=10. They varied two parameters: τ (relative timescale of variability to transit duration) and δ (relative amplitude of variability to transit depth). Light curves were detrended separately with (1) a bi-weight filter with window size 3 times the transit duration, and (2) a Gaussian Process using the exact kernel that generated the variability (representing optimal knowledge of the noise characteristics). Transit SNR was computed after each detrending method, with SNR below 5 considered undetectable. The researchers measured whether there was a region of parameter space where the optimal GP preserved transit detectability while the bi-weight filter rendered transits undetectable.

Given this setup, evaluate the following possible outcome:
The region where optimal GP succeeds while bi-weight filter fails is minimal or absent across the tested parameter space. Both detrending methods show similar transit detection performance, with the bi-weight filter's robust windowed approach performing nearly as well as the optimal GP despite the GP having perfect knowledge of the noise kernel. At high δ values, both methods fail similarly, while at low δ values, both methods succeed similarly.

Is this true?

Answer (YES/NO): NO